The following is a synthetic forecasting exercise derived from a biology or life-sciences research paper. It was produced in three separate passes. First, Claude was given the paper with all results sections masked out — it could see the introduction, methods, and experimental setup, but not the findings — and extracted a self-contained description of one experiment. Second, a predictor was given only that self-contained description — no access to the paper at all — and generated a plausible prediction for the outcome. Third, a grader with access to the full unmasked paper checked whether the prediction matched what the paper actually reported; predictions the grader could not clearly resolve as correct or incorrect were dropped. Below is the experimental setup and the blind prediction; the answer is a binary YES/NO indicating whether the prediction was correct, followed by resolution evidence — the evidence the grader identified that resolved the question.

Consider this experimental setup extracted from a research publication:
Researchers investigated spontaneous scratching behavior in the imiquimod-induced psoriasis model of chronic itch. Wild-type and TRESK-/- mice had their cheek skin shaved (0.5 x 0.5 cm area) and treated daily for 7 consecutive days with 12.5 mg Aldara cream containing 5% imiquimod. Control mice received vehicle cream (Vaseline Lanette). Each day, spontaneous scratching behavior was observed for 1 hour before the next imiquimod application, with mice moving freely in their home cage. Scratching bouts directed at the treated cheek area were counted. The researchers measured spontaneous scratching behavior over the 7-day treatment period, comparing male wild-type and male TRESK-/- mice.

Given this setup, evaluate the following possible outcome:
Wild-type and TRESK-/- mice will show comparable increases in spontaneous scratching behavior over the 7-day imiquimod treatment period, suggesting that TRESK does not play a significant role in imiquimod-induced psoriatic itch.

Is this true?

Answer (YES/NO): NO